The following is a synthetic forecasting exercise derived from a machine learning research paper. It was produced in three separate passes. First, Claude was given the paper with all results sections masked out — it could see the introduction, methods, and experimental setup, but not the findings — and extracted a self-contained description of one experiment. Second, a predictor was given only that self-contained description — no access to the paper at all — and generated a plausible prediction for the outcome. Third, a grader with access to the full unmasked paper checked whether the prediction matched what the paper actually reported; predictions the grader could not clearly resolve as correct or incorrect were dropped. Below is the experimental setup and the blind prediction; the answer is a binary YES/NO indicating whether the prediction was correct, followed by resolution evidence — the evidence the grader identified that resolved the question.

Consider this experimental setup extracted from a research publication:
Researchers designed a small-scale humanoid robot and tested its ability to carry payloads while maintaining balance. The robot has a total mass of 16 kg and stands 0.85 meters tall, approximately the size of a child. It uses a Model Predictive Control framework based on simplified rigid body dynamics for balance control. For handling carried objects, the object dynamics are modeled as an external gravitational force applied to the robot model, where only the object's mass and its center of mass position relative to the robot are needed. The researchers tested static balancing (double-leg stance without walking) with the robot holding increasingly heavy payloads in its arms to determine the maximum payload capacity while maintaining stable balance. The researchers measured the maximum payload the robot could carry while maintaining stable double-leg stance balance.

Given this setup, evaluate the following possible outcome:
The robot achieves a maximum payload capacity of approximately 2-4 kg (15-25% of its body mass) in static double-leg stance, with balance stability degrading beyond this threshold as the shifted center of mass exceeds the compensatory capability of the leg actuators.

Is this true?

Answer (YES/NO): NO